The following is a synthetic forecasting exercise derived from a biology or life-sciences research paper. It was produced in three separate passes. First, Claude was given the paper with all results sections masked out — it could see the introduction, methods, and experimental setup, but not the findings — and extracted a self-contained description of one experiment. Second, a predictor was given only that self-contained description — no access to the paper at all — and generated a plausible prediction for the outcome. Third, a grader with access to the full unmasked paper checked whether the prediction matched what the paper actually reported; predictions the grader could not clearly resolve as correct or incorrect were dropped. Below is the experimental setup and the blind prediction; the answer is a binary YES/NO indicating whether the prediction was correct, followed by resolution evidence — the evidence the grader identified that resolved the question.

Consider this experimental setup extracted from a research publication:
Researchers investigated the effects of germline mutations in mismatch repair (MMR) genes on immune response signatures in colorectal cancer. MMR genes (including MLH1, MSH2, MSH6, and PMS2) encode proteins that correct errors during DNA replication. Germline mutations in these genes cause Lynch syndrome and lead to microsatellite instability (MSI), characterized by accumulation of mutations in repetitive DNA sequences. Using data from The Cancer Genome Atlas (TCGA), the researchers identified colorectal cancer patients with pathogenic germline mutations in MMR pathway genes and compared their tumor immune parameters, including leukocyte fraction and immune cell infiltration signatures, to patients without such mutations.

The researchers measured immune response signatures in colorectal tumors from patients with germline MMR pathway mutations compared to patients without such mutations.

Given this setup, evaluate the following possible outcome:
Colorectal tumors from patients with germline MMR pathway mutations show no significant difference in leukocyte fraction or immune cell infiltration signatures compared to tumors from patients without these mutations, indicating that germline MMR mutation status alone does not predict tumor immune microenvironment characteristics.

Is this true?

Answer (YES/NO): NO